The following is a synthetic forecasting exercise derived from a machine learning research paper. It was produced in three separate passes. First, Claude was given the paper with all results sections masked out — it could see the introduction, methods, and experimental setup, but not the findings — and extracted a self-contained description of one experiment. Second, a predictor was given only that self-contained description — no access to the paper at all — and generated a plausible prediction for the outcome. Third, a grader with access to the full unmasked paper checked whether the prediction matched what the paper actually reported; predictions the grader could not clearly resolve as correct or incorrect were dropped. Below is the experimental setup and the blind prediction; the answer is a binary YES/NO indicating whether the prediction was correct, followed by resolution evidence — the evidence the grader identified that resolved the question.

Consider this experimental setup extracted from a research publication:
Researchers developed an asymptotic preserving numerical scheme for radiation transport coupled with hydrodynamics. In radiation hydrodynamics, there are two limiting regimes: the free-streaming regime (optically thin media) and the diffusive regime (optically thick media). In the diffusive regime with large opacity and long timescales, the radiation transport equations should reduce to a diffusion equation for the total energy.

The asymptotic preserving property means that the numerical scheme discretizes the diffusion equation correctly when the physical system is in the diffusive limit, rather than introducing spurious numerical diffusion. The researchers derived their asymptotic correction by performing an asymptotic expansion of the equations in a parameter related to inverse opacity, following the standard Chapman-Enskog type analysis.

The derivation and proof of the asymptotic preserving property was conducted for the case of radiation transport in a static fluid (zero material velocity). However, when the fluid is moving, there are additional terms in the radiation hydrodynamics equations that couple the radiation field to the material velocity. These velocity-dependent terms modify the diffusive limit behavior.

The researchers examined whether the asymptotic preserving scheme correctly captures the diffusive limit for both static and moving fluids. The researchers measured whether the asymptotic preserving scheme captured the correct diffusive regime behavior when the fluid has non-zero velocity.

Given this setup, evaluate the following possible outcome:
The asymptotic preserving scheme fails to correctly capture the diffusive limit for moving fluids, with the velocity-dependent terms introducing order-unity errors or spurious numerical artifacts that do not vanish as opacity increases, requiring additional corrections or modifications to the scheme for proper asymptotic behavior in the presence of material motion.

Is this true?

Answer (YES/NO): YES